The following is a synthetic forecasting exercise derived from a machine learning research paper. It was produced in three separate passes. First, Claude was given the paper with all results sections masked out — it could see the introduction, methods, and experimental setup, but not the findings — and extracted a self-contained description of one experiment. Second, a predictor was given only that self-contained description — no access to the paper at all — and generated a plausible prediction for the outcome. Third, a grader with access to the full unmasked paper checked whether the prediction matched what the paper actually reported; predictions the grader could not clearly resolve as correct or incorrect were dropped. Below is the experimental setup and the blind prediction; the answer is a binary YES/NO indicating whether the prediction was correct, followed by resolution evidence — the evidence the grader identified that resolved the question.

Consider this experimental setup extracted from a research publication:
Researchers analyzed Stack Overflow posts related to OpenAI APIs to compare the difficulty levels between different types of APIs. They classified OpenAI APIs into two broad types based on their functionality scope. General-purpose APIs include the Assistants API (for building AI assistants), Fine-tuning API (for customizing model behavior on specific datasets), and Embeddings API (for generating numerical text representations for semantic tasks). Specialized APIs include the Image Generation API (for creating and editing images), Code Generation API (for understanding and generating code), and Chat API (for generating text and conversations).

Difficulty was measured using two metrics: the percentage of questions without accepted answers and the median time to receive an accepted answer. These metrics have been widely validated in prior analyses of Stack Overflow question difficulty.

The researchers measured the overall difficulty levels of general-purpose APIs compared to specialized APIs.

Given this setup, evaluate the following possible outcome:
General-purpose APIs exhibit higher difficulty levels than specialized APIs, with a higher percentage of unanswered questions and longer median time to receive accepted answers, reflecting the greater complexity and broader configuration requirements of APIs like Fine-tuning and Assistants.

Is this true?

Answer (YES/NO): YES